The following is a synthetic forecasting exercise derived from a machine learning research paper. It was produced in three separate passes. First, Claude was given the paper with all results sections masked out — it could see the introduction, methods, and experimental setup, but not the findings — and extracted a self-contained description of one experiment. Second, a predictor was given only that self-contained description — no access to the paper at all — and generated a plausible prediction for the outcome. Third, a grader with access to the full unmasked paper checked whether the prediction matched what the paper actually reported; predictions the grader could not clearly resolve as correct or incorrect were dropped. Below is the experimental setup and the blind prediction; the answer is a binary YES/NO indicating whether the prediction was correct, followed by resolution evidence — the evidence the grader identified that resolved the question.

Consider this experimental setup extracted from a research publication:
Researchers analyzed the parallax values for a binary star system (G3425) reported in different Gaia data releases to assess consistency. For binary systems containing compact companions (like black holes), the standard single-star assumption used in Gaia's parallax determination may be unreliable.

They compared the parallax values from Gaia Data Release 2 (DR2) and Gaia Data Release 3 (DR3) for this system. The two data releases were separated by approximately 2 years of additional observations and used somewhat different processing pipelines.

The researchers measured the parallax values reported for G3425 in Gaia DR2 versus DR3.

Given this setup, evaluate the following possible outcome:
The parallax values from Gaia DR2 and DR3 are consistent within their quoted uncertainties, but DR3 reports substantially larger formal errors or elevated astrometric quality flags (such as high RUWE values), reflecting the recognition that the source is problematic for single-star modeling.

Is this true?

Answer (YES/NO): NO